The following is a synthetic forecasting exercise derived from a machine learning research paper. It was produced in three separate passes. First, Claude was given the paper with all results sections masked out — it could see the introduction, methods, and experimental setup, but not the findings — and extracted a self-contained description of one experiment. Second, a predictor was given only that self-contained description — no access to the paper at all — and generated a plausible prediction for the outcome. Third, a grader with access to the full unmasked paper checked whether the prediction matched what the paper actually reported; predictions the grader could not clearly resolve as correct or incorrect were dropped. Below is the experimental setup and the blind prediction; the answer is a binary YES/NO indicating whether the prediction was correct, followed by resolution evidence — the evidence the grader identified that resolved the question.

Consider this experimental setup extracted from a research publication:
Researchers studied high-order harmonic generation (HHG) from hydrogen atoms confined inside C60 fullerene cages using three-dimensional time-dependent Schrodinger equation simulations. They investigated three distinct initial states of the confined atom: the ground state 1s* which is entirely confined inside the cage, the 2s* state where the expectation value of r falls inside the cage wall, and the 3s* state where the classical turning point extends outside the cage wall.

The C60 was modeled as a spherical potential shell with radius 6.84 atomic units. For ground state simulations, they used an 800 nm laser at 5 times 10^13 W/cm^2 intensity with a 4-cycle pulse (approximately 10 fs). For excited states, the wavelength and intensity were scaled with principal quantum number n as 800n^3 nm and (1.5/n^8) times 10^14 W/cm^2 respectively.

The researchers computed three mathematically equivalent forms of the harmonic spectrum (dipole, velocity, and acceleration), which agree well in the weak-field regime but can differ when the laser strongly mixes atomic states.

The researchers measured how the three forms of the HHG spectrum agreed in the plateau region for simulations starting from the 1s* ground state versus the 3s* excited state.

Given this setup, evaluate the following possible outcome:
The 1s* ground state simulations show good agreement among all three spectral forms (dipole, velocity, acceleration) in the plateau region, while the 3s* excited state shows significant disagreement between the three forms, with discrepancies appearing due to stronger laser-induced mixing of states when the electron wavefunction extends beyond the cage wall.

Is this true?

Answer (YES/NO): YES